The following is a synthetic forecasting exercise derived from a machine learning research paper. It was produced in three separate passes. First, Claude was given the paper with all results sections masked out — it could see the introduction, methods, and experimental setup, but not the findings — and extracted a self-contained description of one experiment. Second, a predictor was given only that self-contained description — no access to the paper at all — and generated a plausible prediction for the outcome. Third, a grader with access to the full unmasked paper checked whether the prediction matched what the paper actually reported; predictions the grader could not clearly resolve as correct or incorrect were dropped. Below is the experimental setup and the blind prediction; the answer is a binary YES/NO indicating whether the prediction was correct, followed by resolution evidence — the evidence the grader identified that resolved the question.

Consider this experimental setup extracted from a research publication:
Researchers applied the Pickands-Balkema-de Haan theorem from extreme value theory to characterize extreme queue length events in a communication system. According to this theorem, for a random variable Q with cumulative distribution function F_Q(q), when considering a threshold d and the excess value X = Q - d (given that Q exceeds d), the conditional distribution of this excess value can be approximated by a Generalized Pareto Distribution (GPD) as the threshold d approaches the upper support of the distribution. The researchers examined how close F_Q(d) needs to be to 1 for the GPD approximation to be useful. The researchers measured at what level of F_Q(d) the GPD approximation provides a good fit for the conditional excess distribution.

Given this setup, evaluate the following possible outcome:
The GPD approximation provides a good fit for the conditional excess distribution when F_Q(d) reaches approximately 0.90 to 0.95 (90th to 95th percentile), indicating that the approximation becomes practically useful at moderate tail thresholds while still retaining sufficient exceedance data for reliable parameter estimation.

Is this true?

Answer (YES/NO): NO